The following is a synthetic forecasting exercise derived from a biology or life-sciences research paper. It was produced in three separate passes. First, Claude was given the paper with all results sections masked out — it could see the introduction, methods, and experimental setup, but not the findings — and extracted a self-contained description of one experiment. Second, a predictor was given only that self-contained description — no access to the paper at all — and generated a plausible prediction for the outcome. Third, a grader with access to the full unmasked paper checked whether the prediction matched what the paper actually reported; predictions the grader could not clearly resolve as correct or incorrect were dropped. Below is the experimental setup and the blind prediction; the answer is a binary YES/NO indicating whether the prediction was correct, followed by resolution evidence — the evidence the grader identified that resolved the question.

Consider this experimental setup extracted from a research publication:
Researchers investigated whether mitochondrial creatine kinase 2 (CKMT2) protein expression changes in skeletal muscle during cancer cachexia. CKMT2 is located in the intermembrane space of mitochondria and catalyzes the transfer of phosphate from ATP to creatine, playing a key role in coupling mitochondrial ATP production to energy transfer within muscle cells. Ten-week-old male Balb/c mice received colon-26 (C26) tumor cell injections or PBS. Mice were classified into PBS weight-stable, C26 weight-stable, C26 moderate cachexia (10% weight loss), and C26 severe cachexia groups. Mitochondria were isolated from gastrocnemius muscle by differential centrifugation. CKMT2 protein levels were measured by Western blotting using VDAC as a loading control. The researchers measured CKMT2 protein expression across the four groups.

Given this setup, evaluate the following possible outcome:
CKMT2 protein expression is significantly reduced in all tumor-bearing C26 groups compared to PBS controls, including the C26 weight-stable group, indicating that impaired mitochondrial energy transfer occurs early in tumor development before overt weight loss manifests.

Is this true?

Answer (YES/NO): NO